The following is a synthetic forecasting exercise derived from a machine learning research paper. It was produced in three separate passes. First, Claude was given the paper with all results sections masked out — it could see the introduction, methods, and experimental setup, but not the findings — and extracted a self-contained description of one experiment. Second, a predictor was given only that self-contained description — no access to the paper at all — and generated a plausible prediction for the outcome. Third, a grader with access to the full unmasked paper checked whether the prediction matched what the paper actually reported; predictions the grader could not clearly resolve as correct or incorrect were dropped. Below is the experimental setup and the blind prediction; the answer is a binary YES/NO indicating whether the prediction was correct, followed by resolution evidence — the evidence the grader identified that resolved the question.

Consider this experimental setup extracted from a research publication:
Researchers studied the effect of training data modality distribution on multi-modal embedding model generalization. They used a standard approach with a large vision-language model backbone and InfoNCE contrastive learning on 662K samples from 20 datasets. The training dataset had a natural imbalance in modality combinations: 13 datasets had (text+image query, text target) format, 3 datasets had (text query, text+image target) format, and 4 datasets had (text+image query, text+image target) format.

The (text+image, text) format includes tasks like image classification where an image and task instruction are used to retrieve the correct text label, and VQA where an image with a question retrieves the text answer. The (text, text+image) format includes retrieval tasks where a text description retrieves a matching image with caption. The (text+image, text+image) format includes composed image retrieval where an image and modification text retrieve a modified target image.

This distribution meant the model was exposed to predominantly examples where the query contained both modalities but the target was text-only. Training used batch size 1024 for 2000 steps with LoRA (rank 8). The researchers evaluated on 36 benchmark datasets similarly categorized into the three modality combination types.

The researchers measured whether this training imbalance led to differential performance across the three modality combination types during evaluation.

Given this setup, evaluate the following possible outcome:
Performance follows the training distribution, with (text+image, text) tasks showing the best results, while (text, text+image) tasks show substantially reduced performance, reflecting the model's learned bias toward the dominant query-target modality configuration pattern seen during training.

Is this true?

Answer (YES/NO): NO